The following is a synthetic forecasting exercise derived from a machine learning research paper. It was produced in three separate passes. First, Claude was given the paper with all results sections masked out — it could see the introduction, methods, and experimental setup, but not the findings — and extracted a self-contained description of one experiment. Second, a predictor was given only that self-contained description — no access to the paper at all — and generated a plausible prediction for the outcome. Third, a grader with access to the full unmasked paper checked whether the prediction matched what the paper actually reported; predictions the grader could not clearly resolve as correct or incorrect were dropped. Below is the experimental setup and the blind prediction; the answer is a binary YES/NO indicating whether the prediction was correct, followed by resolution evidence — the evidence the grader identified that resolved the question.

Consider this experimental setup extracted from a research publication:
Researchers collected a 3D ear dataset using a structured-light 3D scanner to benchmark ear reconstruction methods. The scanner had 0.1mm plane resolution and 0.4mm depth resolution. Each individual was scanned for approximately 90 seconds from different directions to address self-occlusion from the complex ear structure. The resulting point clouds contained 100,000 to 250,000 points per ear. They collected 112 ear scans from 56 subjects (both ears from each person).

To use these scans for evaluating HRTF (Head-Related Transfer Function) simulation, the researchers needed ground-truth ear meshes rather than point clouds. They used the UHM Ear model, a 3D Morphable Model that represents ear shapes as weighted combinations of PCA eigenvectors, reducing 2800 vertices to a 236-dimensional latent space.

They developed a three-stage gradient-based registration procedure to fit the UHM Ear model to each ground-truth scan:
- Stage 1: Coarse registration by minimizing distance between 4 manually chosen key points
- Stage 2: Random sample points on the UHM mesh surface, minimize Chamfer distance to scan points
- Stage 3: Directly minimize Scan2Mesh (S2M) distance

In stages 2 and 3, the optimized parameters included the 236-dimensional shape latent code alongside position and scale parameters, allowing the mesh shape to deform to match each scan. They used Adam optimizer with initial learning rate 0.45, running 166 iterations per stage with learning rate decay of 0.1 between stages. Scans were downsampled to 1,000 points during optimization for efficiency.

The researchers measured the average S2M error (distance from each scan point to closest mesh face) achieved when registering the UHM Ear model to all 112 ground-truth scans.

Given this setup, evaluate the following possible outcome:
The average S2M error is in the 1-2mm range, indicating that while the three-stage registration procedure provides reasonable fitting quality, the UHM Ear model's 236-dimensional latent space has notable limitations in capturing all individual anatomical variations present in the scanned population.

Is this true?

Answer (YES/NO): NO